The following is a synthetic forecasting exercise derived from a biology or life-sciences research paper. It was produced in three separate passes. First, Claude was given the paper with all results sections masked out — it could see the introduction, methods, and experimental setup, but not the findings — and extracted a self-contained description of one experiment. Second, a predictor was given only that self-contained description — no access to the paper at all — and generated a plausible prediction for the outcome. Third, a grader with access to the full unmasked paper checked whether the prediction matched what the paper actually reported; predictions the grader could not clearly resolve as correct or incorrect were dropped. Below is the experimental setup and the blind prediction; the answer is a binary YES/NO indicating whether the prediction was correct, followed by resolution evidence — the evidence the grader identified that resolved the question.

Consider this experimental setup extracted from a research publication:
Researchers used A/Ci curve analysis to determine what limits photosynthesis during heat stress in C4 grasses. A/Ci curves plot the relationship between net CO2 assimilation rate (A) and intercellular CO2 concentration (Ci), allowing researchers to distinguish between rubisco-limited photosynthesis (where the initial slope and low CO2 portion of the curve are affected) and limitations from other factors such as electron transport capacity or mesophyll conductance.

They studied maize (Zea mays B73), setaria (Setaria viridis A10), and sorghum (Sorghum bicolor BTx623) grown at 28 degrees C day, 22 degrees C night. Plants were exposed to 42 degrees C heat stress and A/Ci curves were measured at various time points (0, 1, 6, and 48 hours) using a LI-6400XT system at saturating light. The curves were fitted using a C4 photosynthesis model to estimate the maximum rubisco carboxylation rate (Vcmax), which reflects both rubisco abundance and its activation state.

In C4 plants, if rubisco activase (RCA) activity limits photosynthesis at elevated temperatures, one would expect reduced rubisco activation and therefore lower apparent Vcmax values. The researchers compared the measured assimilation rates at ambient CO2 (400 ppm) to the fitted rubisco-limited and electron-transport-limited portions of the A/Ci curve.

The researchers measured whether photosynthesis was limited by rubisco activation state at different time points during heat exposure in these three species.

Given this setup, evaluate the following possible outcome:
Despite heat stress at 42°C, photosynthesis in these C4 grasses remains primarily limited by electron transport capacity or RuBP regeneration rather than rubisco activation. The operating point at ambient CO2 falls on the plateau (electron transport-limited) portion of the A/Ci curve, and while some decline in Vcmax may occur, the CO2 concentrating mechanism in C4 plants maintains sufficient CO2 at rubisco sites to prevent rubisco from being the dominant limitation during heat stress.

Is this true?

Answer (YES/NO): NO